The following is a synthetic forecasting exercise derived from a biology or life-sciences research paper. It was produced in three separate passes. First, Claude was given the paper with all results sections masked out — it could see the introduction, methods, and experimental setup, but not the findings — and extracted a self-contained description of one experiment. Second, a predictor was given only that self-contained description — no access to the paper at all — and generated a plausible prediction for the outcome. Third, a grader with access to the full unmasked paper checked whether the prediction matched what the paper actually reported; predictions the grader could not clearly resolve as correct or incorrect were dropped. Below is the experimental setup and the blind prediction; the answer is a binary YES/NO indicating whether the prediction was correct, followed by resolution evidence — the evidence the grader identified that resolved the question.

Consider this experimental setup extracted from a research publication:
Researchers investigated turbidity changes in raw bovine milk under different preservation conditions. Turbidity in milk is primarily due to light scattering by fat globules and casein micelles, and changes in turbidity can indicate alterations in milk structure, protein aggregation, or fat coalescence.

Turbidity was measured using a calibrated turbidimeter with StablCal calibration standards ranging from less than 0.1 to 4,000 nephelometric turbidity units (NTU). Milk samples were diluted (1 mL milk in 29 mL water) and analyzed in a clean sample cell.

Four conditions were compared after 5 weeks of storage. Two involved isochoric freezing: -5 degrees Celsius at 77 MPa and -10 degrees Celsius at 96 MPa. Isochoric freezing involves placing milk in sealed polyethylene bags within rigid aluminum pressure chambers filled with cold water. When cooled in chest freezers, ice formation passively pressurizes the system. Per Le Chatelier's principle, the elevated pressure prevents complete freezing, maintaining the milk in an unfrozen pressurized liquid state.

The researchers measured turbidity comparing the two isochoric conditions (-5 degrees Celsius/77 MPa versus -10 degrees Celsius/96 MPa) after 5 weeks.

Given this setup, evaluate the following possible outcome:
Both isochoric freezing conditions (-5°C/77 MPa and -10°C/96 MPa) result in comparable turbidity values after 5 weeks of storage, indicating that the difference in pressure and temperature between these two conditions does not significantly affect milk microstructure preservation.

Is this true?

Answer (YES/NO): NO